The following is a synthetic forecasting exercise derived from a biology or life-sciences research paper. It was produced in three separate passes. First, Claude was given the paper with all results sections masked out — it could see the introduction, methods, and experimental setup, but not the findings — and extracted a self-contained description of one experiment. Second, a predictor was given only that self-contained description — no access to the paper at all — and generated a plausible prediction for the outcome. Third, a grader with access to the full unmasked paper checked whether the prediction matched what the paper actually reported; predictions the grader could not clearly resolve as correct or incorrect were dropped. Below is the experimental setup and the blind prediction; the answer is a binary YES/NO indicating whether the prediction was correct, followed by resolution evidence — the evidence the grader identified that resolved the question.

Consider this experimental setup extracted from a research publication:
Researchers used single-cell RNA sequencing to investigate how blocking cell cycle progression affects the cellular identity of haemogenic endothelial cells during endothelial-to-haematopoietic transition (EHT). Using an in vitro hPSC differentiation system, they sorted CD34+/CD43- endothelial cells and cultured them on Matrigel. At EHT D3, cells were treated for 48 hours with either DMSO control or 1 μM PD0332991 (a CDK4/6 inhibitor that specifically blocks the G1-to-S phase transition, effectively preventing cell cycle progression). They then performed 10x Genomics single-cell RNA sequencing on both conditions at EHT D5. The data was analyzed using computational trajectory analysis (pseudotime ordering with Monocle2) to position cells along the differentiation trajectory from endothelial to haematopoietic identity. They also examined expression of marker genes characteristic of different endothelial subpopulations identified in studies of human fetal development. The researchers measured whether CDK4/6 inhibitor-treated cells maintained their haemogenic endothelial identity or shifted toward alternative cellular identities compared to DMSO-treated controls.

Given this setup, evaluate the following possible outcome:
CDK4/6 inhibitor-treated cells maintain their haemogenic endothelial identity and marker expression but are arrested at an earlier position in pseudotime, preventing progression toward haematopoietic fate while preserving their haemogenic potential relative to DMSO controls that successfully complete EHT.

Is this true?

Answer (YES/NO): NO